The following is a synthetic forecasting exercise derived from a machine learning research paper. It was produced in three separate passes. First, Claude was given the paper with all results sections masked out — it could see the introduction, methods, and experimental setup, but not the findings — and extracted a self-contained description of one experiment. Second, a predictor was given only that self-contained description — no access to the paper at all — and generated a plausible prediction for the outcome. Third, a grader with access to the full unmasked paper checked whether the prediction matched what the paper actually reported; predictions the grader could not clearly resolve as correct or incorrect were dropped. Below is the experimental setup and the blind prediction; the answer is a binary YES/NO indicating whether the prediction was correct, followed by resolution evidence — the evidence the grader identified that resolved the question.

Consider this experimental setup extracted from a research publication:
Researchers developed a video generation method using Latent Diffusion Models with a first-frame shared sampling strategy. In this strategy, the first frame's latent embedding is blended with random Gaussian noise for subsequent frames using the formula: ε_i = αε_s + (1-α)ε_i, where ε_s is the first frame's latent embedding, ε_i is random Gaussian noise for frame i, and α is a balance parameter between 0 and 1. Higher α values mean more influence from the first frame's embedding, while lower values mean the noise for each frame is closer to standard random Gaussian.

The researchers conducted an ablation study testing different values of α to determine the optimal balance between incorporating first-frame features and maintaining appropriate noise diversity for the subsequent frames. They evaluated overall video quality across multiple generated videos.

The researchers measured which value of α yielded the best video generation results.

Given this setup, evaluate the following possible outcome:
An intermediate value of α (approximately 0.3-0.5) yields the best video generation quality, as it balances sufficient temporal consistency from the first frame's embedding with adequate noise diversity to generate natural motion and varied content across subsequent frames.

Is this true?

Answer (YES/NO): NO